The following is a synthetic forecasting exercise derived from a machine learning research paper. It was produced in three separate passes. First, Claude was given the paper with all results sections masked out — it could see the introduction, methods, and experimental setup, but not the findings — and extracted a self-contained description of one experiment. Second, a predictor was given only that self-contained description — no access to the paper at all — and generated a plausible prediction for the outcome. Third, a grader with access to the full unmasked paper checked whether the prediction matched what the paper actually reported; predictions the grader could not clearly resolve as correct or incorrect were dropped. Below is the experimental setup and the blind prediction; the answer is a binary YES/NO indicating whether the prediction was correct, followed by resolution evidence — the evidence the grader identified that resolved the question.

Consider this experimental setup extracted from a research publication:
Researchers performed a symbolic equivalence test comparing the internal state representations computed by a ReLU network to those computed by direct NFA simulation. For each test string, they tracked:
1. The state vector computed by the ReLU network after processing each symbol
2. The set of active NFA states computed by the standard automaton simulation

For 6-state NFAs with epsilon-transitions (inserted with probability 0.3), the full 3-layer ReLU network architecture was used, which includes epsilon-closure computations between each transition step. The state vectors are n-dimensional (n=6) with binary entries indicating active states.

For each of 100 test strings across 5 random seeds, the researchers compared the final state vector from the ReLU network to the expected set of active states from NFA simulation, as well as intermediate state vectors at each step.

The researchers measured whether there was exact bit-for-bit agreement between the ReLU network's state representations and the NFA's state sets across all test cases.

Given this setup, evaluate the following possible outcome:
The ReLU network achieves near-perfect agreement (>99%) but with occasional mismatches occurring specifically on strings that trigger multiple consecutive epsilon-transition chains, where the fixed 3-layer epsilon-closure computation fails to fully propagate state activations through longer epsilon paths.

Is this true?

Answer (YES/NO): NO